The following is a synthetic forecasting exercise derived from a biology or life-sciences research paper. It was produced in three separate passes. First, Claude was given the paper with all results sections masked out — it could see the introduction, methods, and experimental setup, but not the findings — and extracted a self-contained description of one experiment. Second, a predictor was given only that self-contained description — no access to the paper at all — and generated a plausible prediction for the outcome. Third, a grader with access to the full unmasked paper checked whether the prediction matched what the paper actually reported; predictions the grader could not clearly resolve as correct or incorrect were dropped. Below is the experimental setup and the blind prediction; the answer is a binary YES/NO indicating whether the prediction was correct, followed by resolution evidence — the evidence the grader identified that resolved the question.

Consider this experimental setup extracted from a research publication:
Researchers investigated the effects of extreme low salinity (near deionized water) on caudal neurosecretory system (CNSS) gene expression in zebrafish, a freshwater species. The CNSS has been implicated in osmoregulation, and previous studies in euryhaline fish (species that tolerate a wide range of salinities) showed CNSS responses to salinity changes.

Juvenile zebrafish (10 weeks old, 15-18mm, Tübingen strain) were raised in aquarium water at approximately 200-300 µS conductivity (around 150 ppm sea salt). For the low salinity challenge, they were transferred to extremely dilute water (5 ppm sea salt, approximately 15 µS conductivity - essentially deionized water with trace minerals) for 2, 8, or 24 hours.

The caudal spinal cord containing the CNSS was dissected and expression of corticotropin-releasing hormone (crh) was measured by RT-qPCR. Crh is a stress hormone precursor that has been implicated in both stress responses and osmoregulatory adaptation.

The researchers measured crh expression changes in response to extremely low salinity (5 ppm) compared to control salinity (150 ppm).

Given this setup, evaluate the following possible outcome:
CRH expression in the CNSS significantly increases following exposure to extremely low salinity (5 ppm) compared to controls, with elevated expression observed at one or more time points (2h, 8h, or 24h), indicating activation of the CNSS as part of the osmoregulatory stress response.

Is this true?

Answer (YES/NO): NO